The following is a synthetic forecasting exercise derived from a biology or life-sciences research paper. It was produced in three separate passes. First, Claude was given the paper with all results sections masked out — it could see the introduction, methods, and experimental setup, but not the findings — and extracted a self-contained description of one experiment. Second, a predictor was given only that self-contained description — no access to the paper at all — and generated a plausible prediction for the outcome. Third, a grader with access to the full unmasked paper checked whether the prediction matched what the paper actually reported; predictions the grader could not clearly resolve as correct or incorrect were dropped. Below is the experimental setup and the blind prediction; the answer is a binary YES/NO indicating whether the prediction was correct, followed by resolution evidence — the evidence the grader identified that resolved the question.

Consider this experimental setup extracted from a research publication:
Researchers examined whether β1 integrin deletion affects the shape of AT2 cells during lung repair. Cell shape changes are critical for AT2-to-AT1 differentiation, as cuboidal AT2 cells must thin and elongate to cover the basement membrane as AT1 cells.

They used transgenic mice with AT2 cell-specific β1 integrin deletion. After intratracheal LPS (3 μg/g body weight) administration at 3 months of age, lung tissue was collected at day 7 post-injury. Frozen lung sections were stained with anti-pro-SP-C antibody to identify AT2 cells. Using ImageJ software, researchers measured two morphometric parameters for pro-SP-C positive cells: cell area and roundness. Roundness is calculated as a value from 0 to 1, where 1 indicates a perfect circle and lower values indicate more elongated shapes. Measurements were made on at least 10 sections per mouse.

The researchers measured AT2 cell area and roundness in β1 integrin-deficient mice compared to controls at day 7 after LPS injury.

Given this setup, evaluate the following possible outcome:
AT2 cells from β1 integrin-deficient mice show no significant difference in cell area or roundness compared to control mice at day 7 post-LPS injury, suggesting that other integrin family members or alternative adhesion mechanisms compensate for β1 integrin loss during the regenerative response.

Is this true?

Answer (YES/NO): NO